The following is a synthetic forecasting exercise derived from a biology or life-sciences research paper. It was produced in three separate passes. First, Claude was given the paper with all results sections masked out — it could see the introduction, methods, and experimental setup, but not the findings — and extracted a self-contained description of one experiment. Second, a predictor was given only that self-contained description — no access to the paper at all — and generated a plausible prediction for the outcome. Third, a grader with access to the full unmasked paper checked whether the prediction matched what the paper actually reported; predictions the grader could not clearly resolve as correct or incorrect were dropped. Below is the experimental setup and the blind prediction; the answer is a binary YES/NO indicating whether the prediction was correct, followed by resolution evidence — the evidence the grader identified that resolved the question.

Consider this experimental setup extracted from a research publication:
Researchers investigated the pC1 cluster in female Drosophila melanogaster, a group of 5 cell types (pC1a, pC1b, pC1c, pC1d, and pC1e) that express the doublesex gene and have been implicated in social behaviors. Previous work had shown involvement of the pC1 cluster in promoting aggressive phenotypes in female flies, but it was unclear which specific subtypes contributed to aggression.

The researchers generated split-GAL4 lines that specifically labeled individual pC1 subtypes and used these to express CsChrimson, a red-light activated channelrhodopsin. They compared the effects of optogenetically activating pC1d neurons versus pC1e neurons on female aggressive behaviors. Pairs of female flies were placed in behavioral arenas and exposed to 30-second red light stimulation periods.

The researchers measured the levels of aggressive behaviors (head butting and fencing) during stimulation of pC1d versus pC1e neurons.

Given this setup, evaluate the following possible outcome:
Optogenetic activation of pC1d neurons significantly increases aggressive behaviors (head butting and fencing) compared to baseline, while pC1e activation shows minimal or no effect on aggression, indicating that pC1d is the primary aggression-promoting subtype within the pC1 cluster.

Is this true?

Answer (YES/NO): YES